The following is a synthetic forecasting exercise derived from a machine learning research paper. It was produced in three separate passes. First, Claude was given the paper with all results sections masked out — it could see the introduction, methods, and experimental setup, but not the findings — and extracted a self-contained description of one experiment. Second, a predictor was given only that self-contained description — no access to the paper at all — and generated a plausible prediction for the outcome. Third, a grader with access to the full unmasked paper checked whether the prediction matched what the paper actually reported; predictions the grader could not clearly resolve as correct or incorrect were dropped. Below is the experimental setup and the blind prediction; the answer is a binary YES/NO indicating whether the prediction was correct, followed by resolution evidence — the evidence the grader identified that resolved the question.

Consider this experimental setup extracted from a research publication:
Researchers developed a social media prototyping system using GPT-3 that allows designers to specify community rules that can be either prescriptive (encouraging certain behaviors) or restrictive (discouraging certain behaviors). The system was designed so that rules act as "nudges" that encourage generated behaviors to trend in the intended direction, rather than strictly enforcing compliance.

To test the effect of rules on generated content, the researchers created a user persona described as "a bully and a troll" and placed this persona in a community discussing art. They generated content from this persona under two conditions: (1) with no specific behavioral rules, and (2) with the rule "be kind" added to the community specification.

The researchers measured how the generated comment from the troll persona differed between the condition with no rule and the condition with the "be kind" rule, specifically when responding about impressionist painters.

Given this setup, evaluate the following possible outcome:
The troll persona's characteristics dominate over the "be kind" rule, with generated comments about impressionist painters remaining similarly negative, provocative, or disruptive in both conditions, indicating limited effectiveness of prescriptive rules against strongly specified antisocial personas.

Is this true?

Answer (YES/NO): NO